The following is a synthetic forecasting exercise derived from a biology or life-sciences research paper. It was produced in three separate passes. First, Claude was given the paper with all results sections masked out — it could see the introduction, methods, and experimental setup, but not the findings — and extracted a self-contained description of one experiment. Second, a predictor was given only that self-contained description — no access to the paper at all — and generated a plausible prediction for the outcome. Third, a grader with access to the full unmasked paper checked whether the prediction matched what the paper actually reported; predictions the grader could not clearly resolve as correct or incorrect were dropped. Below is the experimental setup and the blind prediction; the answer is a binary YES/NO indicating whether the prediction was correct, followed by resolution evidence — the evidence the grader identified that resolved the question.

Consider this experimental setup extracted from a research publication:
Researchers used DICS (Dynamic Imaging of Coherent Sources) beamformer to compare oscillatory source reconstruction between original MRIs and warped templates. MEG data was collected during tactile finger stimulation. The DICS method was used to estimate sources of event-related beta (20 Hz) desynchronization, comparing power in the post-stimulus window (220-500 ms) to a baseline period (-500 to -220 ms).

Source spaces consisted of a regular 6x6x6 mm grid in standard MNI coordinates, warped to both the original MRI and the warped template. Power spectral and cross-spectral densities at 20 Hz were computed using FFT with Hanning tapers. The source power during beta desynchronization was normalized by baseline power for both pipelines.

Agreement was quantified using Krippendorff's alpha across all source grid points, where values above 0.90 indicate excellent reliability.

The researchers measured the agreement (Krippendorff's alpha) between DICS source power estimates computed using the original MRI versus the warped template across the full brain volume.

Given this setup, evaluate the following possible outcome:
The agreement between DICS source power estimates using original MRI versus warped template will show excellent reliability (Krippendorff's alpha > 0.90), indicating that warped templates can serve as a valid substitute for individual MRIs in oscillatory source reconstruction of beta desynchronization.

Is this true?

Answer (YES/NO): YES